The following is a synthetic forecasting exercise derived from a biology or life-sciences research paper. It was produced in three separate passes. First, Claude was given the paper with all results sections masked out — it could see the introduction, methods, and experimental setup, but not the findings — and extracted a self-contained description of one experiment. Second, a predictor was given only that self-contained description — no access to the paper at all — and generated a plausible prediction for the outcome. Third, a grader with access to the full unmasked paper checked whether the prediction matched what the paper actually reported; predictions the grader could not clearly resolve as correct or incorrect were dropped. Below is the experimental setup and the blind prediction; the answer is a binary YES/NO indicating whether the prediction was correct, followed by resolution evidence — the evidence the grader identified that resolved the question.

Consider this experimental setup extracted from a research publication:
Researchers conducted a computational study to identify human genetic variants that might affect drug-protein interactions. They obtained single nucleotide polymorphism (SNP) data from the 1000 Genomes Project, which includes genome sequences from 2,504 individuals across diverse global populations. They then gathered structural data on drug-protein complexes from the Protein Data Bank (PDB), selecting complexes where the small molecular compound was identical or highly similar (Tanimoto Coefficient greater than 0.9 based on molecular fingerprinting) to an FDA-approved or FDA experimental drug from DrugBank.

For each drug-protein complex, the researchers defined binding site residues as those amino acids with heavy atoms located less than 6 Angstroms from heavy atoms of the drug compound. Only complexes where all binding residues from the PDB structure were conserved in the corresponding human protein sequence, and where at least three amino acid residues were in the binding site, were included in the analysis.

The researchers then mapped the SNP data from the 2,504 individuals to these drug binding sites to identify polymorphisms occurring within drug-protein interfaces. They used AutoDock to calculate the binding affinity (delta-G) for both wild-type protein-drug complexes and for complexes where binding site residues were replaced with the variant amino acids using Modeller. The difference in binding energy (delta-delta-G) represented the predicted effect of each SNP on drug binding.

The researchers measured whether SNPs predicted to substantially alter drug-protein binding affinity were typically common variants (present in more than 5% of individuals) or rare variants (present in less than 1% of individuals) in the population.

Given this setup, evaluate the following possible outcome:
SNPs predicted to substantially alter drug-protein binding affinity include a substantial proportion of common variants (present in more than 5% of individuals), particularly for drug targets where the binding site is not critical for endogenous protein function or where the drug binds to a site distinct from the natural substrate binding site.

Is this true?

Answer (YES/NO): NO